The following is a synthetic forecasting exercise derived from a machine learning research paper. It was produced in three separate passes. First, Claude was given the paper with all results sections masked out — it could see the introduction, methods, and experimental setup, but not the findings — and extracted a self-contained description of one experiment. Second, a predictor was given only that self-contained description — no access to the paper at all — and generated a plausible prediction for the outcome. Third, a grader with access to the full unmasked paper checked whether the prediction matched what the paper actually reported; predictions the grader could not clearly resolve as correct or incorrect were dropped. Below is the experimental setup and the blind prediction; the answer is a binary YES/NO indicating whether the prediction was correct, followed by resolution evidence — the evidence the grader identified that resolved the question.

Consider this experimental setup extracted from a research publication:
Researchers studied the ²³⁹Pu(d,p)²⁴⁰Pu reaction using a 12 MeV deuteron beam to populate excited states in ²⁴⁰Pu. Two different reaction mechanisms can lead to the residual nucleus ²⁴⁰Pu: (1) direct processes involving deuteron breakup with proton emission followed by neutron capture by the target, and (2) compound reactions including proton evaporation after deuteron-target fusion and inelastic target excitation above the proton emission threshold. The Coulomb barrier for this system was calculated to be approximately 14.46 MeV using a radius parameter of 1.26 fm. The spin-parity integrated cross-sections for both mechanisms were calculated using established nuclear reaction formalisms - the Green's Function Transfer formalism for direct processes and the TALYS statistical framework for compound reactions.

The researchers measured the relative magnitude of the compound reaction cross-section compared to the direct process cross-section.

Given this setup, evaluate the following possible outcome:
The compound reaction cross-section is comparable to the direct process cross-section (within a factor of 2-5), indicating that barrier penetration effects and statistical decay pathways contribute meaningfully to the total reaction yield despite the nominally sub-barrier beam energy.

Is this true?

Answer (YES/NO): NO